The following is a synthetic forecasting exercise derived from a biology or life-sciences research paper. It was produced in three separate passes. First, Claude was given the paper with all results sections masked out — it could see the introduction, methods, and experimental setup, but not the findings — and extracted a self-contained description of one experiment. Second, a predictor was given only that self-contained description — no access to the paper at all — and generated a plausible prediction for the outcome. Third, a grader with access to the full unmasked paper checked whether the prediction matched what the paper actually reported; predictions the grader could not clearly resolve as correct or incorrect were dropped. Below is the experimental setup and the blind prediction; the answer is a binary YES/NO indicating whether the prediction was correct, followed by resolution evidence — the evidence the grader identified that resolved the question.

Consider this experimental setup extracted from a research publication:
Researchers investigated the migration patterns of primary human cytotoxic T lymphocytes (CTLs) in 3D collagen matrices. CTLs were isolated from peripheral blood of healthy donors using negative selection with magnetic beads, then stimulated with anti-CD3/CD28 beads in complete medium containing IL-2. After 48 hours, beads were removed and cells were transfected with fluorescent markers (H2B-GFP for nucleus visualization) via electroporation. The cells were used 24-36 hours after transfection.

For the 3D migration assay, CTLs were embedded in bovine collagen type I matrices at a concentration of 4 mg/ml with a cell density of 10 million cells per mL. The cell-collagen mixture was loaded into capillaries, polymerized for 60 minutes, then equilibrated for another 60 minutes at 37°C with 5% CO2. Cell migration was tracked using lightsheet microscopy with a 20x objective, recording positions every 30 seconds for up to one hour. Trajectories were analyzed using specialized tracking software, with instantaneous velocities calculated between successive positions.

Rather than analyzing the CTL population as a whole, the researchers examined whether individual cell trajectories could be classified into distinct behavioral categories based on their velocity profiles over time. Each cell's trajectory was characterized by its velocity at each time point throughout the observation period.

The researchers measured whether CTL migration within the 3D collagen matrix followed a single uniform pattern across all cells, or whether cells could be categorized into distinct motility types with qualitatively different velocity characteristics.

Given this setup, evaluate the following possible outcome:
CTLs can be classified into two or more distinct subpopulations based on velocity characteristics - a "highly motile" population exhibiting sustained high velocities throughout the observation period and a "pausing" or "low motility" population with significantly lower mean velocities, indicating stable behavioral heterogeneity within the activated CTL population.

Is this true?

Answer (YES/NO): NO